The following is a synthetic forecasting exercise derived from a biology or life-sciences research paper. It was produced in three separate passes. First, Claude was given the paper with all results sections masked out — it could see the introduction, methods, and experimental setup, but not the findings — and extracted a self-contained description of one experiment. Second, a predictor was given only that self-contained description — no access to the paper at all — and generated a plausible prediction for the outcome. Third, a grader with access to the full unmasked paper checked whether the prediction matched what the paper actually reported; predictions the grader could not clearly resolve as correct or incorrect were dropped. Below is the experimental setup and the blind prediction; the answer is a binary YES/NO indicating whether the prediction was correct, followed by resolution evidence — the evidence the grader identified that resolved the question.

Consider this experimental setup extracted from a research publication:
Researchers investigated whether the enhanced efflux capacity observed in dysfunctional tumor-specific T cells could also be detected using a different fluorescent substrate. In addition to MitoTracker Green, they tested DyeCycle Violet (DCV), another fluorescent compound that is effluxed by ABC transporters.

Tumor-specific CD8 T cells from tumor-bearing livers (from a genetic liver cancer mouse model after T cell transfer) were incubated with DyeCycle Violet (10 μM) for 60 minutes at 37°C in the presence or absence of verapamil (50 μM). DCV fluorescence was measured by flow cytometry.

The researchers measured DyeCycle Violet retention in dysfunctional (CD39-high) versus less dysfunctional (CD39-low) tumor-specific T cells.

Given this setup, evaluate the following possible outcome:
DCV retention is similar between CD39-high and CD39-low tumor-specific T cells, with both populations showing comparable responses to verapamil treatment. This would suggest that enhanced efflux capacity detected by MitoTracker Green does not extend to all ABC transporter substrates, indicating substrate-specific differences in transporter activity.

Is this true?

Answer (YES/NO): NO